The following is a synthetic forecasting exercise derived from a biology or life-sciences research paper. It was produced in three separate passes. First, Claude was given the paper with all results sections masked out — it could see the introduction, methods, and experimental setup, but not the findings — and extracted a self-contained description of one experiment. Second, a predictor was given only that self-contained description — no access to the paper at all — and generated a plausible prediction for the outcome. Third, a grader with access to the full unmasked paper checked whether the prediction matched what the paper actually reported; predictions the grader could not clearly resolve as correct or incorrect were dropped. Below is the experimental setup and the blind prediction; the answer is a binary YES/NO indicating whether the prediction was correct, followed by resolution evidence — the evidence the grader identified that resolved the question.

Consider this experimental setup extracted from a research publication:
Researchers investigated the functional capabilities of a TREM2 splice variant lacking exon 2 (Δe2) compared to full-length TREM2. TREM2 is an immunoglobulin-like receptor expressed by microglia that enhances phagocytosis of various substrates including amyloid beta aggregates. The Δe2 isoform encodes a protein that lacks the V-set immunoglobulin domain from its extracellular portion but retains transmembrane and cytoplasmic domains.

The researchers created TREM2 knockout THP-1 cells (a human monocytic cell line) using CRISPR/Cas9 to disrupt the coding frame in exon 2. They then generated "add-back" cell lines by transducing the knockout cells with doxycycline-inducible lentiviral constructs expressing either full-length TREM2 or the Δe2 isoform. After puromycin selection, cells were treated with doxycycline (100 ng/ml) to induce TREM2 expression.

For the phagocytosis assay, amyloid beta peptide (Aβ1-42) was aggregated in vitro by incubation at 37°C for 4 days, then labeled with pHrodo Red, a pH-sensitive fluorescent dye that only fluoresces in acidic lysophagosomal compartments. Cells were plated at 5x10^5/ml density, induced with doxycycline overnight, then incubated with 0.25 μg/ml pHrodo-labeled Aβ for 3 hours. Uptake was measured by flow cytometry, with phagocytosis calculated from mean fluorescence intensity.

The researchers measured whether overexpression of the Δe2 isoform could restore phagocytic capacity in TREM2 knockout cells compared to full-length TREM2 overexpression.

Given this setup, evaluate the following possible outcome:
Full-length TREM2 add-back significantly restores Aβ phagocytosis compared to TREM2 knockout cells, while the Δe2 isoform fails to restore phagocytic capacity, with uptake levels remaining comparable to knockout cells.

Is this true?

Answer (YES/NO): YES